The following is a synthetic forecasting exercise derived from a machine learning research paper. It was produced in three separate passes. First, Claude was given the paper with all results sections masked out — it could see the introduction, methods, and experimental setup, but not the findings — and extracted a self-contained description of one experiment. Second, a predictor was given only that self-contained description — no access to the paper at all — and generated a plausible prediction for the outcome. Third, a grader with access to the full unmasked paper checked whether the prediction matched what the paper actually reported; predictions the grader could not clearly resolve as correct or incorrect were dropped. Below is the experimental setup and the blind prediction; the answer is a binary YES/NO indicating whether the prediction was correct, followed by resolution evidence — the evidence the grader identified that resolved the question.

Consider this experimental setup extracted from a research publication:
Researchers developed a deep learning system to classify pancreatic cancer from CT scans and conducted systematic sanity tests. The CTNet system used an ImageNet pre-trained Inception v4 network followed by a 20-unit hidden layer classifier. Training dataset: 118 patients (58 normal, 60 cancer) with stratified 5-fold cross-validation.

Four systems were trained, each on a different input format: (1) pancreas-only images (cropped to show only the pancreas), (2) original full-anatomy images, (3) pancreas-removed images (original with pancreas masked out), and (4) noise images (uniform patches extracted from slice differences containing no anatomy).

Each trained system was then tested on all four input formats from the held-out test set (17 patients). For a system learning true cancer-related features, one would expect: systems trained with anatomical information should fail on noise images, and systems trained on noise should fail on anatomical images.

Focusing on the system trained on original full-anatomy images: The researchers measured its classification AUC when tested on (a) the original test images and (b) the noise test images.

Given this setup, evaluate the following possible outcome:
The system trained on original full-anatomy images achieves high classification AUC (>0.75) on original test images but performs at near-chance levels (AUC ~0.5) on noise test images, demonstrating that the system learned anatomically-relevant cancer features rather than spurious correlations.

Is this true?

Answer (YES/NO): NO